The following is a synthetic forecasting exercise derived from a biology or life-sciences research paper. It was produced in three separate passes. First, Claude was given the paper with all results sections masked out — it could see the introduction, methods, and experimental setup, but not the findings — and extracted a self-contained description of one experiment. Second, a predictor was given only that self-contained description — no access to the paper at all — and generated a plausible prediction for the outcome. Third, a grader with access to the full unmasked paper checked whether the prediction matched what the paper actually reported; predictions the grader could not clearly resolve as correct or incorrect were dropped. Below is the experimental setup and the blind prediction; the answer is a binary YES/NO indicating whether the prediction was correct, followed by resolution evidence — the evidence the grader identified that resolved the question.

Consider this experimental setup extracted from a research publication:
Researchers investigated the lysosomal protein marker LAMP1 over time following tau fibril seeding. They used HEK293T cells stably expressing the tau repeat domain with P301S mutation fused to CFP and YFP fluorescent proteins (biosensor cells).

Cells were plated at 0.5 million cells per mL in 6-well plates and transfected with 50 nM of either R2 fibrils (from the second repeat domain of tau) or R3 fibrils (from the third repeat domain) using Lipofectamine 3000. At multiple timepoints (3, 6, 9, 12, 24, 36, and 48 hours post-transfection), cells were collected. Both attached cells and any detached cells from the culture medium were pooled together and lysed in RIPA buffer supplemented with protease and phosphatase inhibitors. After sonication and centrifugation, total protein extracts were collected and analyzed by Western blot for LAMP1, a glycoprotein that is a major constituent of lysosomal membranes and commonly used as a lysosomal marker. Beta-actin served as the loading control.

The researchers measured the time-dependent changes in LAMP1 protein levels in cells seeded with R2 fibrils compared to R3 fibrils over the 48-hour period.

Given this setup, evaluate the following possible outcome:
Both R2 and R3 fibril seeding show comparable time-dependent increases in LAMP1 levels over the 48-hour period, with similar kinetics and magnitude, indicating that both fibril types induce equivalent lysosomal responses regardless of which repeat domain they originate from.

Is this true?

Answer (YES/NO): NO